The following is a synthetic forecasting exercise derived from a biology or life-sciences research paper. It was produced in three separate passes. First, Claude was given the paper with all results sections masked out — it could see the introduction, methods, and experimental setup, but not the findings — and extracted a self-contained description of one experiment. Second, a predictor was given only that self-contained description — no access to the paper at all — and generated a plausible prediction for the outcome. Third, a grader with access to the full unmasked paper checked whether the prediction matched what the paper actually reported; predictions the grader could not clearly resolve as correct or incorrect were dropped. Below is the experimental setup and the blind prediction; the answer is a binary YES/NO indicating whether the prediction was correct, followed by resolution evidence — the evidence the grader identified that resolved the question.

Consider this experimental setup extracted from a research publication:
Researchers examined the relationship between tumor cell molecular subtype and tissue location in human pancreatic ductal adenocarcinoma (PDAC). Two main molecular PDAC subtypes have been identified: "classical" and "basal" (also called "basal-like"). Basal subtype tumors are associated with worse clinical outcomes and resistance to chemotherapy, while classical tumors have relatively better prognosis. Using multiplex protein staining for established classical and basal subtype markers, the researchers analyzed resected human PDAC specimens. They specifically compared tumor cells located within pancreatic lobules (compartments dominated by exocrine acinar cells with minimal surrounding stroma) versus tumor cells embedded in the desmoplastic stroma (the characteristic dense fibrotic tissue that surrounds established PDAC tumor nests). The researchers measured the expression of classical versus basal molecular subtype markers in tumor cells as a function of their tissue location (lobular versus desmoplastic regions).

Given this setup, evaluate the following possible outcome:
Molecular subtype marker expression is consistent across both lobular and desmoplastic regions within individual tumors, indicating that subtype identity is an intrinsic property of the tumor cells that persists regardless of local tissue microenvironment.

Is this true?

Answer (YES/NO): NO